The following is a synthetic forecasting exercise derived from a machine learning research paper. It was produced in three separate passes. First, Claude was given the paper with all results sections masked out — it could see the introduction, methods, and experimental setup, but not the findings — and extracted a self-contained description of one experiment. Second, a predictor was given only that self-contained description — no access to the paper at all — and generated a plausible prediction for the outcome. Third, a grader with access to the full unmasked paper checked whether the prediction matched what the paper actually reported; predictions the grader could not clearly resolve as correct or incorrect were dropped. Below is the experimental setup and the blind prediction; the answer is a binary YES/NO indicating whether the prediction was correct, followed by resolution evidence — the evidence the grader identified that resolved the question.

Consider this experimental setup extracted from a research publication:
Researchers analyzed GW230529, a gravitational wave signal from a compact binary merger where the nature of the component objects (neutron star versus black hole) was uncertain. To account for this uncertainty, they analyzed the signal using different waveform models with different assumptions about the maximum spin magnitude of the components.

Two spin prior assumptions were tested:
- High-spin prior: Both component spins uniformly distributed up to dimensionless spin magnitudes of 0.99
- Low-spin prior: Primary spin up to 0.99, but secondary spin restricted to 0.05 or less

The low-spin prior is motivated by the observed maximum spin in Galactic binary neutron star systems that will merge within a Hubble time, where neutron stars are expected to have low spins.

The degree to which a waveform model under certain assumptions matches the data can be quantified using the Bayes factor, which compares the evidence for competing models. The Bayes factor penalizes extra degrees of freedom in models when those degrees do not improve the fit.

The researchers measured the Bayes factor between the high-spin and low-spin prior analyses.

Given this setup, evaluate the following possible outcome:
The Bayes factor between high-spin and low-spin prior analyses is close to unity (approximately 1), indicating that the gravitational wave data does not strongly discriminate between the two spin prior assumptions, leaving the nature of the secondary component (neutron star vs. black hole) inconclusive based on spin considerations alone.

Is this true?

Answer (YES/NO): YES